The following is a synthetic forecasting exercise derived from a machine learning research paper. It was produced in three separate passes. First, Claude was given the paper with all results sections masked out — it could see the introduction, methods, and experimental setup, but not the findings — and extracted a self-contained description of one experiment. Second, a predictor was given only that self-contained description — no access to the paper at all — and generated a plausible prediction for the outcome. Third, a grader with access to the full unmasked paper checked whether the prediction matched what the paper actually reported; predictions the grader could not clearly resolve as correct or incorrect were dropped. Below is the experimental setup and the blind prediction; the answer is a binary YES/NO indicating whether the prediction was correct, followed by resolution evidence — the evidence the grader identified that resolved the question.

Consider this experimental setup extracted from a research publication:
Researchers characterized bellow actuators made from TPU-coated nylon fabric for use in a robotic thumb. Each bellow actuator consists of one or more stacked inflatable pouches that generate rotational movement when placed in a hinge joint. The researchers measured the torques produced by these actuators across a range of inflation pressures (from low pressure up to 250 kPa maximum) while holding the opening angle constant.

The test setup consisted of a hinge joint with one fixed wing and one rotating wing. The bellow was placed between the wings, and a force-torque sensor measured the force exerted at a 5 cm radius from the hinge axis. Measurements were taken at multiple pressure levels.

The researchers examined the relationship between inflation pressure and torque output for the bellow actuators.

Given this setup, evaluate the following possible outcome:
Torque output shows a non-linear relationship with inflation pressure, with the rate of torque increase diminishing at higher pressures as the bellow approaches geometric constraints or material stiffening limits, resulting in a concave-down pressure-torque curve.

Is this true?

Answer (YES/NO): NO